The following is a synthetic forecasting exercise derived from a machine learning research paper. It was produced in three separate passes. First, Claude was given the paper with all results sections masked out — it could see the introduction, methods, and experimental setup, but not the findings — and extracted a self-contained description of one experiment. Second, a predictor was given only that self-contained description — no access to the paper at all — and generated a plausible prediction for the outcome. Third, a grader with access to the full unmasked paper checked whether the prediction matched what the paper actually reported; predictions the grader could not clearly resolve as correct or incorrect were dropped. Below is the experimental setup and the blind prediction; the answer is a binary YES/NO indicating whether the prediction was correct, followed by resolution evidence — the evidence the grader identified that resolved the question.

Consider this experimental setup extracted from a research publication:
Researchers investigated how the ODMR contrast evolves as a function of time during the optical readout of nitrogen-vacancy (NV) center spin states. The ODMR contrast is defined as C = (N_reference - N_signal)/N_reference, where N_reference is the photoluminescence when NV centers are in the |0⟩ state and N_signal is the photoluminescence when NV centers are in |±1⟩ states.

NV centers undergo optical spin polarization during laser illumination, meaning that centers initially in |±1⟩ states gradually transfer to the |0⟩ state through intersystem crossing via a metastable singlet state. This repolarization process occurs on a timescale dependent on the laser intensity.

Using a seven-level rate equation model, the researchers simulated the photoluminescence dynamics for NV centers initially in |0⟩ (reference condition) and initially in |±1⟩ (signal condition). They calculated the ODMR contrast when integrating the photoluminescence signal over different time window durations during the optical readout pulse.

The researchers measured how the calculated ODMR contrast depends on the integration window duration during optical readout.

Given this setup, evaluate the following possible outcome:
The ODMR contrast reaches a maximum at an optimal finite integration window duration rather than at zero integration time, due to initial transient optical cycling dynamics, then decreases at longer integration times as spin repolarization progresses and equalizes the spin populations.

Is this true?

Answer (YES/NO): YES